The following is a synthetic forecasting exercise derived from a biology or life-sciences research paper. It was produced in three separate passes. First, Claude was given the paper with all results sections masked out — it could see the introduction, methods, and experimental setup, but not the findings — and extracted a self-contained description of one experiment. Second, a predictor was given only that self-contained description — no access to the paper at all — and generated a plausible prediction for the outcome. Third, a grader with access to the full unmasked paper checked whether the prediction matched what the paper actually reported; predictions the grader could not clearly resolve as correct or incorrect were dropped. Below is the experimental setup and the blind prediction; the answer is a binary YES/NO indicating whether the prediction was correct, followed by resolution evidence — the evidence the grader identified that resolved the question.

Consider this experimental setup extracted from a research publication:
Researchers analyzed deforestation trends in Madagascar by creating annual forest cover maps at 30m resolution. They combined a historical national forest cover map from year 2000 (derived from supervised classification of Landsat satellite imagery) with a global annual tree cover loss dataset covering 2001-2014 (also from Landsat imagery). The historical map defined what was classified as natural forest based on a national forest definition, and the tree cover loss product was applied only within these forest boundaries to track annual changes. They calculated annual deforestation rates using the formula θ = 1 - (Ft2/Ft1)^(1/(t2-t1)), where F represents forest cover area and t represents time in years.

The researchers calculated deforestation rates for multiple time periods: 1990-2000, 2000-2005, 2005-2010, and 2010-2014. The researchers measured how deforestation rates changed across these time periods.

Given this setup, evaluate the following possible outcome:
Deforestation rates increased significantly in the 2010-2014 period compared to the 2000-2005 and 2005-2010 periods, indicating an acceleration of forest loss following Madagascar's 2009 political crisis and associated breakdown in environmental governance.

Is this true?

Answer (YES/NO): YES